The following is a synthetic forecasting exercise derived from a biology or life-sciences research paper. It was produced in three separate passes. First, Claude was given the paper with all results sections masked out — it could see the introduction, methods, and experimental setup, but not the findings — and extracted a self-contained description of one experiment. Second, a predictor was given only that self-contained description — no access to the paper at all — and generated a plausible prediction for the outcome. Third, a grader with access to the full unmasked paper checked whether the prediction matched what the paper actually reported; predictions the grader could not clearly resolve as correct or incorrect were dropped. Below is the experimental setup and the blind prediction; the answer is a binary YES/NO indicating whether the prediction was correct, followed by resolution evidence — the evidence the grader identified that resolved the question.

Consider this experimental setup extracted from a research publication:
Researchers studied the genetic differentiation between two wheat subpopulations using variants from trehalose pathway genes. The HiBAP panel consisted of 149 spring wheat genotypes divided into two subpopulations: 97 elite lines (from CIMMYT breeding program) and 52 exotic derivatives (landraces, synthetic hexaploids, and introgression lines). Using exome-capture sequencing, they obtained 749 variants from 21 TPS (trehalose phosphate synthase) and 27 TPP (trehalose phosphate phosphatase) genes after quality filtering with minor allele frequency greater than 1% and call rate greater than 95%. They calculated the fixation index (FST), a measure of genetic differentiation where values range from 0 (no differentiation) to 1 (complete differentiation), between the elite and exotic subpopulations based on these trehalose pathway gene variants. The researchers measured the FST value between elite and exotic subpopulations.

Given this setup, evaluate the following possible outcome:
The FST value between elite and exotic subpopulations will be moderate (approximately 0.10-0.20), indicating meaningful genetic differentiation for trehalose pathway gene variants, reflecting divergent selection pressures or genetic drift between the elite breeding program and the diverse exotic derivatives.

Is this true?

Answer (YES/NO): NO